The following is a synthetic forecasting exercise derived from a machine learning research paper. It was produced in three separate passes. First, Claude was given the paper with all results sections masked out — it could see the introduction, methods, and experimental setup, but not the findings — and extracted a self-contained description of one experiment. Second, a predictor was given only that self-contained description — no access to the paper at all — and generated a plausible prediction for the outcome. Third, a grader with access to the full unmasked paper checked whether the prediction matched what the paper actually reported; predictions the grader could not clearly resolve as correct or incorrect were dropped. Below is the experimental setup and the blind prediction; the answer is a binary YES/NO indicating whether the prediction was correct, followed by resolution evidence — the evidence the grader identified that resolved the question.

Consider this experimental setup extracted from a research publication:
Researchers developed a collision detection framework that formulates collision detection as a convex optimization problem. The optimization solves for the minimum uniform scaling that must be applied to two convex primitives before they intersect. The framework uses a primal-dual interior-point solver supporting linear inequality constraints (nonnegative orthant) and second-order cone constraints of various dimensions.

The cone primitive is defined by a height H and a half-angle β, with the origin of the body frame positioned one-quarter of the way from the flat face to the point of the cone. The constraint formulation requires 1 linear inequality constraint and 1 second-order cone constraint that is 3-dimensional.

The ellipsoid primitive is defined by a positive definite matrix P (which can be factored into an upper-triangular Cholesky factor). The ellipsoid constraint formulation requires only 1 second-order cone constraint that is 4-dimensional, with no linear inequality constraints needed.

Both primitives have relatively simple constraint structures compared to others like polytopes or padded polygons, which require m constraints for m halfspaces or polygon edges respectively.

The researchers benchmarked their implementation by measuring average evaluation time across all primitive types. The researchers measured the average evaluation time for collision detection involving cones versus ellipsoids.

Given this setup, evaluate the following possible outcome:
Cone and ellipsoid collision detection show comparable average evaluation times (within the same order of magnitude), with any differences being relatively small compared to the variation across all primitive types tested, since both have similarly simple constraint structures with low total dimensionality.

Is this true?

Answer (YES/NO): YES